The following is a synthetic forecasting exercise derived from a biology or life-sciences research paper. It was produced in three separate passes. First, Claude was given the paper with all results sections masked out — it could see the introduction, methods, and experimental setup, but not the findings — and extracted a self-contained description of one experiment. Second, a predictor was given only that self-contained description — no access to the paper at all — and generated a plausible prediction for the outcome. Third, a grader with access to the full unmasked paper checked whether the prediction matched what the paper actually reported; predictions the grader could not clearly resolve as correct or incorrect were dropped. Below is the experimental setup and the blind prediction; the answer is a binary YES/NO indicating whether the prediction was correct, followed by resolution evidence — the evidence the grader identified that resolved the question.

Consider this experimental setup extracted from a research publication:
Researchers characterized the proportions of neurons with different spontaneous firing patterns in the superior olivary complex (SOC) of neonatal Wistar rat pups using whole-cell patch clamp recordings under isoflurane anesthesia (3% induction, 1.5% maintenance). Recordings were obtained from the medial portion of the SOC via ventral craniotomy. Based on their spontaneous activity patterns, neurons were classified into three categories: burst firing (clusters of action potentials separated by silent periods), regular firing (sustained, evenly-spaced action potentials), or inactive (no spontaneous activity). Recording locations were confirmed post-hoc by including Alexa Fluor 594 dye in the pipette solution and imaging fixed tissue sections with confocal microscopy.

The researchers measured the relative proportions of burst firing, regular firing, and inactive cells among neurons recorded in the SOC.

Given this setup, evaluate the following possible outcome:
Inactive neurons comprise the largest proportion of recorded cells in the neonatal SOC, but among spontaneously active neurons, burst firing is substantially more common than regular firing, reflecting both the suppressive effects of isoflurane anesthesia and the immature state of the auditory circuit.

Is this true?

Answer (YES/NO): YES